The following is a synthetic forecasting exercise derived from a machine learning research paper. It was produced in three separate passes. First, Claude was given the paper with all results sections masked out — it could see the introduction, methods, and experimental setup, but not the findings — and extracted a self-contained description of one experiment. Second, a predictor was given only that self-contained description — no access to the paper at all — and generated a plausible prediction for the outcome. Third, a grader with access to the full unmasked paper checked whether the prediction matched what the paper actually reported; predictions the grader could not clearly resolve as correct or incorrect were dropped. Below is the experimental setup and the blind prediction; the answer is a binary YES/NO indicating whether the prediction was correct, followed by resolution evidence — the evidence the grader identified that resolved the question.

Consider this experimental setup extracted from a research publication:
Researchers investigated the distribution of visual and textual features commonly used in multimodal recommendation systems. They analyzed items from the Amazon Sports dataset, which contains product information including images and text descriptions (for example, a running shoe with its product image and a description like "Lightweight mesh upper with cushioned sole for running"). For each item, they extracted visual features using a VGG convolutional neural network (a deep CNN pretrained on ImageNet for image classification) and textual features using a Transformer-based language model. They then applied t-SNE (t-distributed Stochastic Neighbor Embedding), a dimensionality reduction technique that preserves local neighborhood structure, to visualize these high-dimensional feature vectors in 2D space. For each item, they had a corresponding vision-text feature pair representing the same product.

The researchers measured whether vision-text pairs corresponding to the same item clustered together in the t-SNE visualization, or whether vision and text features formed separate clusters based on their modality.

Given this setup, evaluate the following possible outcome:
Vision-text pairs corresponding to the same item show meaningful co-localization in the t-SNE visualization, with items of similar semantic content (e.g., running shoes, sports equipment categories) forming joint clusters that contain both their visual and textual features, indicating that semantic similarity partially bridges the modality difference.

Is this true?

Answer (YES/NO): NO